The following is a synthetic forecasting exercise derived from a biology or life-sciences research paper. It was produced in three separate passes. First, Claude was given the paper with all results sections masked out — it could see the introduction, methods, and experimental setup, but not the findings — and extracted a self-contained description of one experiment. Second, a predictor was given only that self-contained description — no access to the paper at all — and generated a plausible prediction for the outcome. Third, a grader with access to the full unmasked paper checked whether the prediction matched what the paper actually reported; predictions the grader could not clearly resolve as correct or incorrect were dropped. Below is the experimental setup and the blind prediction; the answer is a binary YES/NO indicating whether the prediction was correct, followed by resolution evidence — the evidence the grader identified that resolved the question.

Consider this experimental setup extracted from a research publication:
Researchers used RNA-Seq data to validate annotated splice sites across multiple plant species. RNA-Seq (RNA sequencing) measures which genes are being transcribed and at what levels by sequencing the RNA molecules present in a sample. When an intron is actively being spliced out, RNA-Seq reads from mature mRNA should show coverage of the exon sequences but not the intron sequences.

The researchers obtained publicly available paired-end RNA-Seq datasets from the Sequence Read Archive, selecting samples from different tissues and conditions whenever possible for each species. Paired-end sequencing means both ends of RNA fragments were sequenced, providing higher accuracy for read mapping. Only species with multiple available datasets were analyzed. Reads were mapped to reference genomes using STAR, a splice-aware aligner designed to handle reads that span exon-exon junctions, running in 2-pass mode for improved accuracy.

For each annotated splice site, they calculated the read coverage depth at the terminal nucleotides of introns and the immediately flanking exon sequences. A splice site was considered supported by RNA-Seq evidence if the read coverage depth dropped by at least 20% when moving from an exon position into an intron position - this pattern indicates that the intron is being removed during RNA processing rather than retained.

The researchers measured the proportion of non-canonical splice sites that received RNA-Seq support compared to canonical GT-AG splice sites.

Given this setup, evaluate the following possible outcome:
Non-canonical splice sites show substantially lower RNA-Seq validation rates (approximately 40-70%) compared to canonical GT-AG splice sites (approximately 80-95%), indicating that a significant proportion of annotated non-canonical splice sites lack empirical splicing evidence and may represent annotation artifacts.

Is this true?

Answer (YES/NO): NO